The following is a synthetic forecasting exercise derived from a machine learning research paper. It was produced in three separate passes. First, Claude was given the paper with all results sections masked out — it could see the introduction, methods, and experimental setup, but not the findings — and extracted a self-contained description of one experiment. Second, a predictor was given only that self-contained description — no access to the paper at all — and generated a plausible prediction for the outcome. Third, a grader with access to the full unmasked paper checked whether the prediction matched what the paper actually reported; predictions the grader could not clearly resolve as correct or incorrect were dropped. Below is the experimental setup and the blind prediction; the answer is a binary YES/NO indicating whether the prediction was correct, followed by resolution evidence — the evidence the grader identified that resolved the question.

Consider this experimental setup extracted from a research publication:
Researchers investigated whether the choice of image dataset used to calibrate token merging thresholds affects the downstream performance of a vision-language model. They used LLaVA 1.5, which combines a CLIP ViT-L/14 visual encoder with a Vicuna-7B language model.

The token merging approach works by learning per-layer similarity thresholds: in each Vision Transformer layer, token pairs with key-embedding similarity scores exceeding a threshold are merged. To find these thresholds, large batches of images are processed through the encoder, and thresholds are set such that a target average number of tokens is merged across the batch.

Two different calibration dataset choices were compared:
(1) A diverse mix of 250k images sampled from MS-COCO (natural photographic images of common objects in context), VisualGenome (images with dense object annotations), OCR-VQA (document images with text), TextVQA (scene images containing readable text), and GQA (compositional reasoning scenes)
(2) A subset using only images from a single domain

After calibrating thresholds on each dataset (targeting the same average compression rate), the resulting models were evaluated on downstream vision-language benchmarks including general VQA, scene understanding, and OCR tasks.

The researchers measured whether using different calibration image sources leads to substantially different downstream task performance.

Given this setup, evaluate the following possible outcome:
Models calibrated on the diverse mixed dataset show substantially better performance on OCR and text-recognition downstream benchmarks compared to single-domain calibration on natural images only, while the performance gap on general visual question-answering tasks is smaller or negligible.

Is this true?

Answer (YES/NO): NO